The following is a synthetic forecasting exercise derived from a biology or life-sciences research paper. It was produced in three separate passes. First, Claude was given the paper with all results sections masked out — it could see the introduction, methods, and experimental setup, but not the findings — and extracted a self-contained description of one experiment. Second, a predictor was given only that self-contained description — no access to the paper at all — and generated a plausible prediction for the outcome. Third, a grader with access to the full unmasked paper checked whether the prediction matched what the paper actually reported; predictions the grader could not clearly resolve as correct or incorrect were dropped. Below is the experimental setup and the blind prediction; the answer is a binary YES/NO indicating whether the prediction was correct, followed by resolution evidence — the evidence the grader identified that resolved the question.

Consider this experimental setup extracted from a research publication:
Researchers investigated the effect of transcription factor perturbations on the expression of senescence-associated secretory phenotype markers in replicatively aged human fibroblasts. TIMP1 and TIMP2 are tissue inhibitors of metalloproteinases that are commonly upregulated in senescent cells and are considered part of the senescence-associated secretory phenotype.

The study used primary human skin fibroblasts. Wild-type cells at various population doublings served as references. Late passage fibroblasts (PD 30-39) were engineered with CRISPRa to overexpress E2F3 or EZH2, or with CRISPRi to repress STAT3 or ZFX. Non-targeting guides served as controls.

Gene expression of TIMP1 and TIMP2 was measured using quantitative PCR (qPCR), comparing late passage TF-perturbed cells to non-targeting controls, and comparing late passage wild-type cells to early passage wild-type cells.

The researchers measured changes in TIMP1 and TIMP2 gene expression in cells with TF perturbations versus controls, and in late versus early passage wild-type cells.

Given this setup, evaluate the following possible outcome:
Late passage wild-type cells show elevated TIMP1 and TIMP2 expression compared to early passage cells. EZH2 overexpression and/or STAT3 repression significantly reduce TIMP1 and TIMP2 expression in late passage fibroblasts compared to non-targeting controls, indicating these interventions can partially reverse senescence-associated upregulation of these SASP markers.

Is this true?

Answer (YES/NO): YES